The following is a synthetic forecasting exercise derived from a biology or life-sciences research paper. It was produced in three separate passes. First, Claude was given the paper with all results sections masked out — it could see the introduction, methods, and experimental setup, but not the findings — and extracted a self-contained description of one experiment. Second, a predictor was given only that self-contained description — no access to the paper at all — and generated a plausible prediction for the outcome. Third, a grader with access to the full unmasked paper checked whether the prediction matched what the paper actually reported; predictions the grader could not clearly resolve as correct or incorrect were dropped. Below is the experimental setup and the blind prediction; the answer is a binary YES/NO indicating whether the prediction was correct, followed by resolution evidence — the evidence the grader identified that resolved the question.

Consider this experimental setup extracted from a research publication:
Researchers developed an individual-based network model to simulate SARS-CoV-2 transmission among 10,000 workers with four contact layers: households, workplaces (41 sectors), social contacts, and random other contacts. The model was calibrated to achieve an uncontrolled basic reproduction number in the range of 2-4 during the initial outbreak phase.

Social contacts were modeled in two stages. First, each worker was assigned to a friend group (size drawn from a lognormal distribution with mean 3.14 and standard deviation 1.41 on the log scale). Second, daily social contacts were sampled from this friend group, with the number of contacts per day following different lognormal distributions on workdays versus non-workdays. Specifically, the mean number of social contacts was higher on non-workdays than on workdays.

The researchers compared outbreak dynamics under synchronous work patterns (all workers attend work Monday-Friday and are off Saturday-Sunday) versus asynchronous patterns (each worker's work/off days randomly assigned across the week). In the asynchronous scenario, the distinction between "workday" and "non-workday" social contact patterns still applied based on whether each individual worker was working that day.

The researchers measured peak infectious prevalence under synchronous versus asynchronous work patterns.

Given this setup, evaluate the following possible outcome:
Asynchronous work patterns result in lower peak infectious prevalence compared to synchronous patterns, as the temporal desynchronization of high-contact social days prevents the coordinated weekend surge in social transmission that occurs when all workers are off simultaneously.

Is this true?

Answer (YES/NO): YES